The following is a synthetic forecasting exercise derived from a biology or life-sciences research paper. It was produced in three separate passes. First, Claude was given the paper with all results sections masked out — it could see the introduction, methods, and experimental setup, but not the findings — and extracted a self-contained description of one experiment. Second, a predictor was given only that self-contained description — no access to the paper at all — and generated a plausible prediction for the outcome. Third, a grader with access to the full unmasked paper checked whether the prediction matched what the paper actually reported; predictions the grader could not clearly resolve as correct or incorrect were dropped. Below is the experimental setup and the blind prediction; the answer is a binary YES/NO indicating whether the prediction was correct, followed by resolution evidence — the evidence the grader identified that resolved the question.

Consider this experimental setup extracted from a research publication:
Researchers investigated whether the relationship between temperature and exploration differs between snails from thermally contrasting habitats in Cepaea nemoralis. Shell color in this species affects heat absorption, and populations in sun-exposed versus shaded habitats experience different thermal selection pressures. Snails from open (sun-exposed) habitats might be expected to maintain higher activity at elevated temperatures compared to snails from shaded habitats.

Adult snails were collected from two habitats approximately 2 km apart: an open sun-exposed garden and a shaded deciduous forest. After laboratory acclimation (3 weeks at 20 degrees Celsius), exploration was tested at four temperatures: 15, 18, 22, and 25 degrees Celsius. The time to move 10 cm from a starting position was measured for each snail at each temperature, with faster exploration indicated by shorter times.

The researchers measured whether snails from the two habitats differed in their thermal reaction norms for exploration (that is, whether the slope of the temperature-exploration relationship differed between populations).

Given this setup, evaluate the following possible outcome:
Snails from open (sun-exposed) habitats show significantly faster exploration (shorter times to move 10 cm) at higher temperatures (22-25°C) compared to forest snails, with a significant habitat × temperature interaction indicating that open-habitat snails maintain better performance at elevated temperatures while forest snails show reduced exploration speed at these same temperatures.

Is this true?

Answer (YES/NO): NO